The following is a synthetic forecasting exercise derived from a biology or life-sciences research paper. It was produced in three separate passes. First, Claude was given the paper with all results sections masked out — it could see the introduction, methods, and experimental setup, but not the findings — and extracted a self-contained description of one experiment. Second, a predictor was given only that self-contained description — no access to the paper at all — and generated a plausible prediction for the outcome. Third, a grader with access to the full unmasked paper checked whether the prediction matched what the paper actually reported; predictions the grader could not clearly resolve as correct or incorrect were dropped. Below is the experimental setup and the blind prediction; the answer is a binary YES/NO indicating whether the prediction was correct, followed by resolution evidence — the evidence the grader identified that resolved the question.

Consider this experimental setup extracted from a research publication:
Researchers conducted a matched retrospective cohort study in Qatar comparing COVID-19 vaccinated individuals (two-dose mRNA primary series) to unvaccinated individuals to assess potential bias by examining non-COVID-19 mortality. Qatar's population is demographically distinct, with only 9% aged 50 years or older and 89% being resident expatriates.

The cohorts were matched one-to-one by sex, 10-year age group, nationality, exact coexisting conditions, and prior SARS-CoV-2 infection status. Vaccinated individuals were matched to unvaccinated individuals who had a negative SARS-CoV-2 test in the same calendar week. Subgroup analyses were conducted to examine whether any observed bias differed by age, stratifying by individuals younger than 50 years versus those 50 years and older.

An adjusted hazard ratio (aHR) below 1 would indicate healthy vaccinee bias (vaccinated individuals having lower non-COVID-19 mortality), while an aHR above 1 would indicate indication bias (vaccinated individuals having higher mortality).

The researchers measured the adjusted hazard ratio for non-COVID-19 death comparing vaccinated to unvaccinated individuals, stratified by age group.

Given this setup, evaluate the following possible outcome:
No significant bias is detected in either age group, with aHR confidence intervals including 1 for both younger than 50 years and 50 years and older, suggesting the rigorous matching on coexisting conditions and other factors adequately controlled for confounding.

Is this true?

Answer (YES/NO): NO